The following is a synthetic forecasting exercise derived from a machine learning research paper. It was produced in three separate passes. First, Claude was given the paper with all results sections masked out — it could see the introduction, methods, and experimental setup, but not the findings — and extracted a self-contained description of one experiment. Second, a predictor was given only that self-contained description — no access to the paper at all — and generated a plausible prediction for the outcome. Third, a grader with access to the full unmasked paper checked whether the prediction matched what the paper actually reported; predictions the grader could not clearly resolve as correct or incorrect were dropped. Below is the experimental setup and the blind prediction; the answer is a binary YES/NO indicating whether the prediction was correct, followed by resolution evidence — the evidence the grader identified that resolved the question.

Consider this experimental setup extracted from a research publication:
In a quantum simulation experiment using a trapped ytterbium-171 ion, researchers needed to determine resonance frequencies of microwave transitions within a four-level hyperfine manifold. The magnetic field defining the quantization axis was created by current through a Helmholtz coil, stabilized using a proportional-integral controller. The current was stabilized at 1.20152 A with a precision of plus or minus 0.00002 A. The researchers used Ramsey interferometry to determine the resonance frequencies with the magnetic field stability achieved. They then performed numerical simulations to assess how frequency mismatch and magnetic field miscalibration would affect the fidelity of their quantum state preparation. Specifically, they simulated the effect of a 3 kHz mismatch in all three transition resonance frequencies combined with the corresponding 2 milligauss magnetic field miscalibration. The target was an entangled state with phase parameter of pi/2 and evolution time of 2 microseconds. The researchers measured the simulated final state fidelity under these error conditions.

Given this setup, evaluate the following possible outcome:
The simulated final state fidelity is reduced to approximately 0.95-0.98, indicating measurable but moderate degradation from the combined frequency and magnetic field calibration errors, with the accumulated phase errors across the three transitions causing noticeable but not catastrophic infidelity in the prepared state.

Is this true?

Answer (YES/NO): YES